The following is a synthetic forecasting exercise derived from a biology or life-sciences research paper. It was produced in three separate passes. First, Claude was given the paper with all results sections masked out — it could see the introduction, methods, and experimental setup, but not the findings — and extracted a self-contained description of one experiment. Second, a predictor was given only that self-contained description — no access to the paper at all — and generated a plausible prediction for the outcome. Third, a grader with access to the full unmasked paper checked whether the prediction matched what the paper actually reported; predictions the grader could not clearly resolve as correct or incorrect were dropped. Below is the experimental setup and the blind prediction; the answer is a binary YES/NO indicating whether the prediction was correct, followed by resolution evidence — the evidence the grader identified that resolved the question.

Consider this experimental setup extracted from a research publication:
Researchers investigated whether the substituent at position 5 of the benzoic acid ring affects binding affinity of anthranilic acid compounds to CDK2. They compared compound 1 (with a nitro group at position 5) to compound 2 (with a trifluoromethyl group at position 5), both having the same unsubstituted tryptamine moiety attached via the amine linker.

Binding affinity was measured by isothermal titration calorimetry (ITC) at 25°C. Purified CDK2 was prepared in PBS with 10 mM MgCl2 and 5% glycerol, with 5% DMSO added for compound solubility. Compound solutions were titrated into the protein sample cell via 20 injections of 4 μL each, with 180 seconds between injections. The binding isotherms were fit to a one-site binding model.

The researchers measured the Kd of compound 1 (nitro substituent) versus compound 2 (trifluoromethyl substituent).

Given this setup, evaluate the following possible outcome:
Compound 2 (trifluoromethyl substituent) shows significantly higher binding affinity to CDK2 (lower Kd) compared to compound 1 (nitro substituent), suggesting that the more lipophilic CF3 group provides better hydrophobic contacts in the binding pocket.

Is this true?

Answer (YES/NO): NO